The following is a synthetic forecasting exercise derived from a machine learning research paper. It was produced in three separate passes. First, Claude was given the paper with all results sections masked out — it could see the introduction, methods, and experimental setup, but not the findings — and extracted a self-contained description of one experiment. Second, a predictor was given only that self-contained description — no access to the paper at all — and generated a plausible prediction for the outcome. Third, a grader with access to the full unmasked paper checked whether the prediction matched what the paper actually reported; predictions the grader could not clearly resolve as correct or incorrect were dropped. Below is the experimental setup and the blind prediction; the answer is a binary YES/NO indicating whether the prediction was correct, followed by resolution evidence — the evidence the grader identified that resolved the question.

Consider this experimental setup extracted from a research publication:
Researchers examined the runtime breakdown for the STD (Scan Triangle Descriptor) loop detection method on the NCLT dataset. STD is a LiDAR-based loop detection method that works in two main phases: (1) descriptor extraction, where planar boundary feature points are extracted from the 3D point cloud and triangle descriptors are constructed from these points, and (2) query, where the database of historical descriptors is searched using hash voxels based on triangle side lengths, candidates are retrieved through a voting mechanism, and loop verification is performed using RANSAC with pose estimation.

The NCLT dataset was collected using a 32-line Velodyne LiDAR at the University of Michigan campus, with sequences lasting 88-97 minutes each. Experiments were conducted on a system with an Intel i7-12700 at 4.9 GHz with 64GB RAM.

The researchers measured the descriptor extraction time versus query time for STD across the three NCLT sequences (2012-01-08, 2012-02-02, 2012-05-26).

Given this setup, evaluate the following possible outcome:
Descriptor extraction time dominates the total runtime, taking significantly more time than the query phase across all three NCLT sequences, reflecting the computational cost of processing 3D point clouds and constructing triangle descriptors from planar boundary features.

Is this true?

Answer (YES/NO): NO